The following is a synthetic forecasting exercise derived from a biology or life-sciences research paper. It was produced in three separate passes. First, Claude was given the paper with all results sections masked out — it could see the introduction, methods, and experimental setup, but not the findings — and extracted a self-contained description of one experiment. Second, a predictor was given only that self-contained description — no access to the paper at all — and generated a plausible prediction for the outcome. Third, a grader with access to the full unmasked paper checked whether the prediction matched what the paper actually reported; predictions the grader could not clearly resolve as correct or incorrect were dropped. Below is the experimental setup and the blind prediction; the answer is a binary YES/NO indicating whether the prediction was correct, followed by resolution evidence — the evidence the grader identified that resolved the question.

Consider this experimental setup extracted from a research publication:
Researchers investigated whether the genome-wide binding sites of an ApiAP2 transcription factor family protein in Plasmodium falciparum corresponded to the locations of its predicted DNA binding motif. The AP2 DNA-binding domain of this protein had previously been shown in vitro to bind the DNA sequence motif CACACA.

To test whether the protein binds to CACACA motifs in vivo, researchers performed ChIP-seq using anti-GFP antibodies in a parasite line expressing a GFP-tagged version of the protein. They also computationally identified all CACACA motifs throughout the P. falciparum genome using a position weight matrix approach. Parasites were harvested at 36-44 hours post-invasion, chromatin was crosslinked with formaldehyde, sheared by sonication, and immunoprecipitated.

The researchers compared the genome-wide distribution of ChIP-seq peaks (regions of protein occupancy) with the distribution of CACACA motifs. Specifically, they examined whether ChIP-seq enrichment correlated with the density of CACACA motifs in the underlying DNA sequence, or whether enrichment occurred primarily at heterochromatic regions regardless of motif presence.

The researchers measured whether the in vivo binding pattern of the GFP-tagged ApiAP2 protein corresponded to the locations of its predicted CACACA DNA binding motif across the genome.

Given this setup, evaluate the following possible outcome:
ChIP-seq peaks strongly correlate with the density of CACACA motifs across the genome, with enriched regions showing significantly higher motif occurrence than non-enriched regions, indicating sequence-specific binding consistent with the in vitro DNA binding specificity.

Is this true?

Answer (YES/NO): NO